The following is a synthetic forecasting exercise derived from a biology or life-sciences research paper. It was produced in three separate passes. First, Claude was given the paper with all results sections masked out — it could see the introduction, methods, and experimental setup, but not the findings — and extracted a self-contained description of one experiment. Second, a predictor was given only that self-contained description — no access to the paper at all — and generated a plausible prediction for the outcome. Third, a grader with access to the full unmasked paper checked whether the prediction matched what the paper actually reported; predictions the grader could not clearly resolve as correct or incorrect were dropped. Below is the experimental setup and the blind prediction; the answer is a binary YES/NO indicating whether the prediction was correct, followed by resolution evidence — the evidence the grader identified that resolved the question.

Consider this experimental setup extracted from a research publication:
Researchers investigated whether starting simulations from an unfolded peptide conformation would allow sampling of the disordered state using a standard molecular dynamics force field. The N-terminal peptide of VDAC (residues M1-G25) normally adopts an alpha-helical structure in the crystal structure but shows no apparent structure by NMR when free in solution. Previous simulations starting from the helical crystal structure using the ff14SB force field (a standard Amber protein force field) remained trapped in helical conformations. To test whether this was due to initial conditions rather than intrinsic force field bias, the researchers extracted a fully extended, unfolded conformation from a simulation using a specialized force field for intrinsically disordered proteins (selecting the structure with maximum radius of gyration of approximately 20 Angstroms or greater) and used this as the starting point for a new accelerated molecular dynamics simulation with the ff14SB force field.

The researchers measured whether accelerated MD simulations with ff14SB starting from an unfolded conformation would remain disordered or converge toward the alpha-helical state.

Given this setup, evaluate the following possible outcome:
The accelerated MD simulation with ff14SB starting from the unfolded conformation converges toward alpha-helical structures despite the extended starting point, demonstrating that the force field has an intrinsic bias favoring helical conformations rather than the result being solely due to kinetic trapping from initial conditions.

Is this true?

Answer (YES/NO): YES